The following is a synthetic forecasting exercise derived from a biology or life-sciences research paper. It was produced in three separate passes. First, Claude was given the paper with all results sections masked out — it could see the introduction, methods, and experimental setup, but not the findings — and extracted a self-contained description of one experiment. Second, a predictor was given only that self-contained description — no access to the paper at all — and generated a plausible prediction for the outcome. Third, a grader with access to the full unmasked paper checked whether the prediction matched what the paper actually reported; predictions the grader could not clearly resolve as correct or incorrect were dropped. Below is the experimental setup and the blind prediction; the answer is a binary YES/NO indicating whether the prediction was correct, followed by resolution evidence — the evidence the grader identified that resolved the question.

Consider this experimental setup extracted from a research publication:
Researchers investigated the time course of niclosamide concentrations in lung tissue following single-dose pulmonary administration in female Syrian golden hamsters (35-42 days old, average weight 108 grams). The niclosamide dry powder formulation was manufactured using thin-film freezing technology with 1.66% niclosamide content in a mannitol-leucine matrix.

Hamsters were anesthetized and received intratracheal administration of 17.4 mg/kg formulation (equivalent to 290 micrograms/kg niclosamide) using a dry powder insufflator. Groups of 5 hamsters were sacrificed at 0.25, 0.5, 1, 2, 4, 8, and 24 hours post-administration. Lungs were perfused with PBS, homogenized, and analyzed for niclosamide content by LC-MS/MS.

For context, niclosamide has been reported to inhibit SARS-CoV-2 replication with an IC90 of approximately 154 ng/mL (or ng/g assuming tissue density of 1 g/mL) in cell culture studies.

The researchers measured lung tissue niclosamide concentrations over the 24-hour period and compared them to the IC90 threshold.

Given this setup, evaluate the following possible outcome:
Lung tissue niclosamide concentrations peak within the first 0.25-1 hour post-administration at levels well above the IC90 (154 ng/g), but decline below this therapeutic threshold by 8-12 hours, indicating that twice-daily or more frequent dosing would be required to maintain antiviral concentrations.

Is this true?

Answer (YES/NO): NO